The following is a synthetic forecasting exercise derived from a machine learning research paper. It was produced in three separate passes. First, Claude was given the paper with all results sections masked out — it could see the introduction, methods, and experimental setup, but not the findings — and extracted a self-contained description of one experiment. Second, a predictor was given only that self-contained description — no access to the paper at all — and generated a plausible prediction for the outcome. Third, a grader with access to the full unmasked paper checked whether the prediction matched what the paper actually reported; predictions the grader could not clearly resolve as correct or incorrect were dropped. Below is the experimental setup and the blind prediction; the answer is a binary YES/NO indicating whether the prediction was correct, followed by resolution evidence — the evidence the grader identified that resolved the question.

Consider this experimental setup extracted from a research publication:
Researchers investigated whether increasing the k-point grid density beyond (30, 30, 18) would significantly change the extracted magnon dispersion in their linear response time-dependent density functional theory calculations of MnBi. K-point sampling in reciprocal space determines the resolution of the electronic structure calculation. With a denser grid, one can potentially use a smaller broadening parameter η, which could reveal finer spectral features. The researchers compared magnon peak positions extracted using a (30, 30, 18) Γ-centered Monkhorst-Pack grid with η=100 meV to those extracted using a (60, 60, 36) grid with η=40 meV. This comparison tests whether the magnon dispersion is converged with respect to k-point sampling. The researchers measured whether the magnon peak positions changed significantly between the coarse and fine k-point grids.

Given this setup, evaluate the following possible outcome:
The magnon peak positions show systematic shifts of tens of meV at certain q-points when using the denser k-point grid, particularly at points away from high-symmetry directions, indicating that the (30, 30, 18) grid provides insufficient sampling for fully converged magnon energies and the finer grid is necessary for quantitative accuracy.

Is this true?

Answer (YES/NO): NO